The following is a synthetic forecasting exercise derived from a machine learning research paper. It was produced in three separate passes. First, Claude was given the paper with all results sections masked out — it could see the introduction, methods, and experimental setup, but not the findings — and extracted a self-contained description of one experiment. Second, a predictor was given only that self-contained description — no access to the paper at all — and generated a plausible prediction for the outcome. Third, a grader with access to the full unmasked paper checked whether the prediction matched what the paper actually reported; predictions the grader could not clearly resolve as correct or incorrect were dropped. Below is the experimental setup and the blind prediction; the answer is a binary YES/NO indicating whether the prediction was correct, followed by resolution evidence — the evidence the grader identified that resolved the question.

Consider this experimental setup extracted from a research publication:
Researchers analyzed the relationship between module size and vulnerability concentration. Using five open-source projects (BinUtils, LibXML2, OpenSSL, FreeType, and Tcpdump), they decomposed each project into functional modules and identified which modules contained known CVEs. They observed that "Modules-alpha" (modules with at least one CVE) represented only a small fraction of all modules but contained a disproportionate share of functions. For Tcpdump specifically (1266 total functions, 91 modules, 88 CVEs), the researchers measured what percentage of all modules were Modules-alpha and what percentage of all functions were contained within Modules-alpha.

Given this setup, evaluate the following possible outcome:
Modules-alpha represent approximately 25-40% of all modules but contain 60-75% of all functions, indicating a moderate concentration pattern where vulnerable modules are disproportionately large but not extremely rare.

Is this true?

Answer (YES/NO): NO